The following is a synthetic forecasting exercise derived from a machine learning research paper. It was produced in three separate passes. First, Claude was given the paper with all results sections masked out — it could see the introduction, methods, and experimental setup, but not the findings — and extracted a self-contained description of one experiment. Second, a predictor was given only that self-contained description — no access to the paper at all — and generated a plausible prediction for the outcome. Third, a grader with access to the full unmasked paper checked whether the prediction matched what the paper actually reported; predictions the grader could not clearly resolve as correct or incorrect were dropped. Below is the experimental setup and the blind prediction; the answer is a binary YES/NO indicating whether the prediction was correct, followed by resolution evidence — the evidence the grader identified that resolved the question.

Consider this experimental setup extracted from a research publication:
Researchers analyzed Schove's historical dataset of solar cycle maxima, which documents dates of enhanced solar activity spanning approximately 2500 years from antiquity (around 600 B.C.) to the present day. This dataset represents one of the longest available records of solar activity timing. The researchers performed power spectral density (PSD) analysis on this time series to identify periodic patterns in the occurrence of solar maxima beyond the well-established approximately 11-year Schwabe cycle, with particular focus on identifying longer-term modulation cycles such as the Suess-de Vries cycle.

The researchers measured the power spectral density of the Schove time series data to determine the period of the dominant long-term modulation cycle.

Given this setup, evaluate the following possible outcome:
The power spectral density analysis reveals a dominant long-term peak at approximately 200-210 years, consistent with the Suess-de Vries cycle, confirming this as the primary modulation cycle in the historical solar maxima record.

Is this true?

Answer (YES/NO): YES